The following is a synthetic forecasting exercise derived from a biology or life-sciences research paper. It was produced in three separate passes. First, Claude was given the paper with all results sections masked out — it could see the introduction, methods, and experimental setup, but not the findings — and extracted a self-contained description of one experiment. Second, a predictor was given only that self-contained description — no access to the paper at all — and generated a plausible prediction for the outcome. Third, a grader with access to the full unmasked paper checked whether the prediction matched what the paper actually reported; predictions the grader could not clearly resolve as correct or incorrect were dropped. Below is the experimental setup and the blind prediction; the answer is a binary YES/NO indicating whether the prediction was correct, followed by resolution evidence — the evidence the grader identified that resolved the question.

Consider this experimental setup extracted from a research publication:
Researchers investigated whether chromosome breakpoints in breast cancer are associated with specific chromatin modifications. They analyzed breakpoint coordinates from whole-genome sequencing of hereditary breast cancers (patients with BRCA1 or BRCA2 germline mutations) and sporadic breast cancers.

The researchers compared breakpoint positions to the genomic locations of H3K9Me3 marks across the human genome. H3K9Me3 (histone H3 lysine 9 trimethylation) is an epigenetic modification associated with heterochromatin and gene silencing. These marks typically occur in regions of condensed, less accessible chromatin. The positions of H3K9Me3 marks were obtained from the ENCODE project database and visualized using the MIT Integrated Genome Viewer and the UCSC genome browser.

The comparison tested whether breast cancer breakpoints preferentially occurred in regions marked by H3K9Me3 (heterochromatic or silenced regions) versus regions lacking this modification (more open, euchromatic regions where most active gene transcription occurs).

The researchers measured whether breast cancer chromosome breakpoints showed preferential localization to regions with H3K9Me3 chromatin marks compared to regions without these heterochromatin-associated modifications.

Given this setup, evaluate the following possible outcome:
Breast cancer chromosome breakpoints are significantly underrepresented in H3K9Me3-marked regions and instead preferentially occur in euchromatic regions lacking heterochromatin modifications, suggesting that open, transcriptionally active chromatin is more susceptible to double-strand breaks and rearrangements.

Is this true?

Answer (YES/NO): NO